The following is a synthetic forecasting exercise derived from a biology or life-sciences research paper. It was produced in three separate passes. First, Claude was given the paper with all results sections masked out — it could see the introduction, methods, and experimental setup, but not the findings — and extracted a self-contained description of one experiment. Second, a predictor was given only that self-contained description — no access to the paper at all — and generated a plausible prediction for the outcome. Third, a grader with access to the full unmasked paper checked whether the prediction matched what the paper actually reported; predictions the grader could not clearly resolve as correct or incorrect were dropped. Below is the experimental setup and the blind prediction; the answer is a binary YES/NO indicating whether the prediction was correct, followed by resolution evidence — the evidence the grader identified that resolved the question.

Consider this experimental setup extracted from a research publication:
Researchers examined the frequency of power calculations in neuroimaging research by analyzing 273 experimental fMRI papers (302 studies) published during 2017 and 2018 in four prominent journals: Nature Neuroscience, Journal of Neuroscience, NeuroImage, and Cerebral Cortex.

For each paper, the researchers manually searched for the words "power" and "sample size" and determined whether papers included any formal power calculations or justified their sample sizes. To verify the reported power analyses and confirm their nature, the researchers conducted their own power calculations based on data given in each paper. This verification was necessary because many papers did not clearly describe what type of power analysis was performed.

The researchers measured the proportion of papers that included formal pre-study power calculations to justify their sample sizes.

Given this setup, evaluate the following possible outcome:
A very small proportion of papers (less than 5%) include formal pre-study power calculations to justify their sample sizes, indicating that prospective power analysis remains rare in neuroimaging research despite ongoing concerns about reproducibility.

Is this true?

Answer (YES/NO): YES